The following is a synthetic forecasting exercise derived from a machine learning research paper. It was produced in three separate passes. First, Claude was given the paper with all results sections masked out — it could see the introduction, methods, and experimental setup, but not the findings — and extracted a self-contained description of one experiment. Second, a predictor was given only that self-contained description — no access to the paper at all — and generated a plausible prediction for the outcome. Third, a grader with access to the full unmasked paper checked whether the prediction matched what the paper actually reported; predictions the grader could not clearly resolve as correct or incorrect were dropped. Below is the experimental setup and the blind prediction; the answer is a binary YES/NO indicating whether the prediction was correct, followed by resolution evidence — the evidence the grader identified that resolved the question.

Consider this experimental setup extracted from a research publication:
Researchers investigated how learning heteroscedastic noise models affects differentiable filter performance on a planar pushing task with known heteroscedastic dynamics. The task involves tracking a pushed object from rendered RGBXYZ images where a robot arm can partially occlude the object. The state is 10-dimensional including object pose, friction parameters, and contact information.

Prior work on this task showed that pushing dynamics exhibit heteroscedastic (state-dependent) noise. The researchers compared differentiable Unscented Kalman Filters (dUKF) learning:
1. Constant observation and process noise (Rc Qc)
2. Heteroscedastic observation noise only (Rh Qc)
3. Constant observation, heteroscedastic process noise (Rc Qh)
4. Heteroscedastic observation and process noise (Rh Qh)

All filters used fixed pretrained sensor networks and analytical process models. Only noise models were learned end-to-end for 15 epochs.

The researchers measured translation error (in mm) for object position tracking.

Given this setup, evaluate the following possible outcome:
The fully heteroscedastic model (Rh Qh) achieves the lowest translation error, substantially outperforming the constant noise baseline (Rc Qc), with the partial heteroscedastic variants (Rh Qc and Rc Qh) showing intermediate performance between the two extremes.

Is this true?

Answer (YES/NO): NO